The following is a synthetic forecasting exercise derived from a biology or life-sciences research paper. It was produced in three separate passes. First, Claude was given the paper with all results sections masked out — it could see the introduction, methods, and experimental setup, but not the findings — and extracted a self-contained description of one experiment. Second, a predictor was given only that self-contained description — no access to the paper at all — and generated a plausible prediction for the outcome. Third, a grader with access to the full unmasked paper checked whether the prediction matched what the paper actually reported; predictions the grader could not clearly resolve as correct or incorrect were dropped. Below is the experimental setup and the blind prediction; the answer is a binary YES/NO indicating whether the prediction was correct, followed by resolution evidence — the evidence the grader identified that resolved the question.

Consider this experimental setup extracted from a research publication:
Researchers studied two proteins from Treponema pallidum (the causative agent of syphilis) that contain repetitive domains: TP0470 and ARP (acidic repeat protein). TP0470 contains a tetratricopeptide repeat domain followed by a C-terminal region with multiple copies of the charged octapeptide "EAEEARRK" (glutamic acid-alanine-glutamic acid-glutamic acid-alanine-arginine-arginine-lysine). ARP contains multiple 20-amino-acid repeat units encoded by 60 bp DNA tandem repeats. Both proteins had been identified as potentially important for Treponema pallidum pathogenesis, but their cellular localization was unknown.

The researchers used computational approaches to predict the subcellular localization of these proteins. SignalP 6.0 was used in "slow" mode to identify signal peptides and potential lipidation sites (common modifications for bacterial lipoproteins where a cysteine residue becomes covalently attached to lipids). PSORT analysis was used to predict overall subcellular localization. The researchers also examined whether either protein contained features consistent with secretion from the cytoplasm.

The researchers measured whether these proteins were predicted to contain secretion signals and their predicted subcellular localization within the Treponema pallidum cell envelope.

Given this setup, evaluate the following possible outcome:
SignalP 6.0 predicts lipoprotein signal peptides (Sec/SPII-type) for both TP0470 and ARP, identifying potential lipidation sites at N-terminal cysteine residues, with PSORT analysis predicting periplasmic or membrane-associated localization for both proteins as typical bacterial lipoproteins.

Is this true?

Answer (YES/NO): NO